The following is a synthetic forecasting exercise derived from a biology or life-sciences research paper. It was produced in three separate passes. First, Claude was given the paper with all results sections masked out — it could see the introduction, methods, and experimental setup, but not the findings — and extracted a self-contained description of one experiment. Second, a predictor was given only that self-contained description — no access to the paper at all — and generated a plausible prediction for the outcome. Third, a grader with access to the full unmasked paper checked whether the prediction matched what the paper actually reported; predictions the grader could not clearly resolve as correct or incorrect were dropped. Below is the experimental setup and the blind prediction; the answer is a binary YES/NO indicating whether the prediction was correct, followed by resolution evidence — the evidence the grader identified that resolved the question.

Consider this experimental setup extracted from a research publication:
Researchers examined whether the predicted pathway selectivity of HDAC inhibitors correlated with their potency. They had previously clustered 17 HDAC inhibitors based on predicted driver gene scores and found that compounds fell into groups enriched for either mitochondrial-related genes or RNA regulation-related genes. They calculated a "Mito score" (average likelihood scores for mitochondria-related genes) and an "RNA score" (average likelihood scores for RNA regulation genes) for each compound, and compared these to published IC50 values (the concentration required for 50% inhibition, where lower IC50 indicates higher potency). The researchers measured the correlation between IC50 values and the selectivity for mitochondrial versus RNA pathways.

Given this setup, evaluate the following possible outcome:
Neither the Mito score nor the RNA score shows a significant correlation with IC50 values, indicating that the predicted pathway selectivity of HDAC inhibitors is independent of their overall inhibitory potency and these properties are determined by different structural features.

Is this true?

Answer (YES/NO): NO